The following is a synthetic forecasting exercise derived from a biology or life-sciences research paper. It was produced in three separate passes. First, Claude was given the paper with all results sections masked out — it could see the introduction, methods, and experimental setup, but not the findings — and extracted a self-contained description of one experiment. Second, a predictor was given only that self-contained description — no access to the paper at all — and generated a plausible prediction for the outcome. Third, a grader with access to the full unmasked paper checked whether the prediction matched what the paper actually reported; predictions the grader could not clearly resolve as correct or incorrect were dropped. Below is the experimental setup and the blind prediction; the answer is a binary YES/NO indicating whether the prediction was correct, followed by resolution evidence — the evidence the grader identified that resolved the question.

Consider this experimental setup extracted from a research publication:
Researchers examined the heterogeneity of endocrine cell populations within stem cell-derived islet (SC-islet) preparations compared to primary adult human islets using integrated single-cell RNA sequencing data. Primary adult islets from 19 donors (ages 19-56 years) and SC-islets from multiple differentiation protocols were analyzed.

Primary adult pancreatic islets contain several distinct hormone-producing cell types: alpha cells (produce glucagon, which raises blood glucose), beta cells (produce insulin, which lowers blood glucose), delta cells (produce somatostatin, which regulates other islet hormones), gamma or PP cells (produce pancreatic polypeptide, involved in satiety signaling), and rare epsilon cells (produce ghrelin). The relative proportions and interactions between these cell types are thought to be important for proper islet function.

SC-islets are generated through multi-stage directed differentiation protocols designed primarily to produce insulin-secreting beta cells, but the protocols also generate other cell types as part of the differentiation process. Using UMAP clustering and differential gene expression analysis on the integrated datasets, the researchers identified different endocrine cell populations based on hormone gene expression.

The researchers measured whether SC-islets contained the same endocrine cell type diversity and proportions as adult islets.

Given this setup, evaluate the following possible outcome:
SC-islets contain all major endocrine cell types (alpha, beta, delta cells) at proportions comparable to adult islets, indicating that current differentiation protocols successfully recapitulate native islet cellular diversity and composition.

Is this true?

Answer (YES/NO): NO